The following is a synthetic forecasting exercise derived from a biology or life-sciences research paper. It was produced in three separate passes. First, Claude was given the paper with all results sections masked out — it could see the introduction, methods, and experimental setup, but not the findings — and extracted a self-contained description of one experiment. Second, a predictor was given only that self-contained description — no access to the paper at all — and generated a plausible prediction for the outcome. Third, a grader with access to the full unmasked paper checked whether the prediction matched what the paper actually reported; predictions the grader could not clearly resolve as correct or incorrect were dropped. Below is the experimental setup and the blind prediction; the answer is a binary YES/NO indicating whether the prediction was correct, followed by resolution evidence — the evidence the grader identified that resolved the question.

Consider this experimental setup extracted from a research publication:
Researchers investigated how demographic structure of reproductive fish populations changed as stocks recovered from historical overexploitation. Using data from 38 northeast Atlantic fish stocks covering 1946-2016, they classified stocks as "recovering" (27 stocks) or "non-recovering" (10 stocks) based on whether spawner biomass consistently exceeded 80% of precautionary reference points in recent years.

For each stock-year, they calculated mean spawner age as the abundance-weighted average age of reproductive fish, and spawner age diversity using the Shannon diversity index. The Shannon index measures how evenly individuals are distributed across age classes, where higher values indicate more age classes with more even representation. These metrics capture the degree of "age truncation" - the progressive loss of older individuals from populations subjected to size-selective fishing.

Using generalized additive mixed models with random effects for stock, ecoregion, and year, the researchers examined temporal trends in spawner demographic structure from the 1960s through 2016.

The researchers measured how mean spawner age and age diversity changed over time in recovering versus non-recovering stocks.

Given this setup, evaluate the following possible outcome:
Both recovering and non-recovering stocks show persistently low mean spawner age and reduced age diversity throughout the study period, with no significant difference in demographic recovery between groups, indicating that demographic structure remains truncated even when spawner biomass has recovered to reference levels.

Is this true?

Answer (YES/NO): NO